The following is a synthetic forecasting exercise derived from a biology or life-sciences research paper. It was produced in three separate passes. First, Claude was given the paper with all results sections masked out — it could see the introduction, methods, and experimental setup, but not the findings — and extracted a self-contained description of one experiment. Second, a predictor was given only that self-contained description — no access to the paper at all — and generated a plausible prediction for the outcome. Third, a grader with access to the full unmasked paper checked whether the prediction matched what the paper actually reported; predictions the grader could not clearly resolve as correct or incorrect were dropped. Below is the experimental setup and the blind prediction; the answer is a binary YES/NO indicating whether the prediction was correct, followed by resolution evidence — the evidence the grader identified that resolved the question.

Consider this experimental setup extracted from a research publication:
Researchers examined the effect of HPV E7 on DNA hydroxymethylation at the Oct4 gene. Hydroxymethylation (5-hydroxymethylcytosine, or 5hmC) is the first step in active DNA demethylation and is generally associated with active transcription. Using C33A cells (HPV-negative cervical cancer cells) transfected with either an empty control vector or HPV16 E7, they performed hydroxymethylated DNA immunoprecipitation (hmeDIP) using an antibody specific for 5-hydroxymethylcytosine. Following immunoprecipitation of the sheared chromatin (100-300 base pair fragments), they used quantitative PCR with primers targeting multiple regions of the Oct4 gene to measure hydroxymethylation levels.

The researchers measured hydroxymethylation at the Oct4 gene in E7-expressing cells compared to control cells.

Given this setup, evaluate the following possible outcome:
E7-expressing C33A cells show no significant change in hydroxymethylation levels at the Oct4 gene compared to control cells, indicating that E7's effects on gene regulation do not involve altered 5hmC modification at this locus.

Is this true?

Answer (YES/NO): NO